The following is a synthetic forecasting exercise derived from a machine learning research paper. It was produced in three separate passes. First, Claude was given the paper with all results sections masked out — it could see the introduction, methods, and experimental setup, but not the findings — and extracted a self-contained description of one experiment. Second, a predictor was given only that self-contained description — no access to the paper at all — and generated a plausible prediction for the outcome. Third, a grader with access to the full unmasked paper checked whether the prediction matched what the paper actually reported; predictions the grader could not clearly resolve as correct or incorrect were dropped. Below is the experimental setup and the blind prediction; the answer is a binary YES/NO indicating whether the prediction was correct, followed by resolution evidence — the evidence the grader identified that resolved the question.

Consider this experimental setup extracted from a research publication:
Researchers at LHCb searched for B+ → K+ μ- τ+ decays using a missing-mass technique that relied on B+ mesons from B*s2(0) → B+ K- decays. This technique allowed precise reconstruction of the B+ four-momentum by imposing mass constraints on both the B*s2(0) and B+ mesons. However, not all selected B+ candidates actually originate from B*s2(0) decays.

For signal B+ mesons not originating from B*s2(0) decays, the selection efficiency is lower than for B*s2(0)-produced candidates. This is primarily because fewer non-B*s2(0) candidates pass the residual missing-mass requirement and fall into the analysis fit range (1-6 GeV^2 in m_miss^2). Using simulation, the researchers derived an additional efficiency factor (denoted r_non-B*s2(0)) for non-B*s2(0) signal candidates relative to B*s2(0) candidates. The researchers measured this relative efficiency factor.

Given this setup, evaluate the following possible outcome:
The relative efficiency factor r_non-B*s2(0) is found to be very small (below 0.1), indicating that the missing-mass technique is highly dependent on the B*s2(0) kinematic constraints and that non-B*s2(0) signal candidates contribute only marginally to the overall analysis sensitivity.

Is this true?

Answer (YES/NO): NO